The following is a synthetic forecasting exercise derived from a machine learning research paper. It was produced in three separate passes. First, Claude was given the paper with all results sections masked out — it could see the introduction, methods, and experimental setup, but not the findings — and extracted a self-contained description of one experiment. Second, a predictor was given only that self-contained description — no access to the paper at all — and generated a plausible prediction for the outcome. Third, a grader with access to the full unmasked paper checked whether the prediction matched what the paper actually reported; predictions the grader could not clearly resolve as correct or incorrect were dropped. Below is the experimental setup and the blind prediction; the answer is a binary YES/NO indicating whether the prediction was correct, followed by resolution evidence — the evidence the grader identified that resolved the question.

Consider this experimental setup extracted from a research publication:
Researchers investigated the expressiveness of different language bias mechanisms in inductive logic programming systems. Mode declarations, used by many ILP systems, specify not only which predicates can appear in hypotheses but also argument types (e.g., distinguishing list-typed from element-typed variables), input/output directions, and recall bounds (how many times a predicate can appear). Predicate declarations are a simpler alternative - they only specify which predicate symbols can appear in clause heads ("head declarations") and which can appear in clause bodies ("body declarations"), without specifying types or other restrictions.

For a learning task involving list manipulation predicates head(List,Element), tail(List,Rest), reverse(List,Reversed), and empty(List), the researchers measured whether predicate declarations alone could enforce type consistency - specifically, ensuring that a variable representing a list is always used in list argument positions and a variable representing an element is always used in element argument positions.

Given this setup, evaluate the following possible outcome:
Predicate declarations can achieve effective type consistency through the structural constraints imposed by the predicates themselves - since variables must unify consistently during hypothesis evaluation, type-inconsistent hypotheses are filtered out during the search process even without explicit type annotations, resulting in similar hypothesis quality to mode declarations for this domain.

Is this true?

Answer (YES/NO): NO